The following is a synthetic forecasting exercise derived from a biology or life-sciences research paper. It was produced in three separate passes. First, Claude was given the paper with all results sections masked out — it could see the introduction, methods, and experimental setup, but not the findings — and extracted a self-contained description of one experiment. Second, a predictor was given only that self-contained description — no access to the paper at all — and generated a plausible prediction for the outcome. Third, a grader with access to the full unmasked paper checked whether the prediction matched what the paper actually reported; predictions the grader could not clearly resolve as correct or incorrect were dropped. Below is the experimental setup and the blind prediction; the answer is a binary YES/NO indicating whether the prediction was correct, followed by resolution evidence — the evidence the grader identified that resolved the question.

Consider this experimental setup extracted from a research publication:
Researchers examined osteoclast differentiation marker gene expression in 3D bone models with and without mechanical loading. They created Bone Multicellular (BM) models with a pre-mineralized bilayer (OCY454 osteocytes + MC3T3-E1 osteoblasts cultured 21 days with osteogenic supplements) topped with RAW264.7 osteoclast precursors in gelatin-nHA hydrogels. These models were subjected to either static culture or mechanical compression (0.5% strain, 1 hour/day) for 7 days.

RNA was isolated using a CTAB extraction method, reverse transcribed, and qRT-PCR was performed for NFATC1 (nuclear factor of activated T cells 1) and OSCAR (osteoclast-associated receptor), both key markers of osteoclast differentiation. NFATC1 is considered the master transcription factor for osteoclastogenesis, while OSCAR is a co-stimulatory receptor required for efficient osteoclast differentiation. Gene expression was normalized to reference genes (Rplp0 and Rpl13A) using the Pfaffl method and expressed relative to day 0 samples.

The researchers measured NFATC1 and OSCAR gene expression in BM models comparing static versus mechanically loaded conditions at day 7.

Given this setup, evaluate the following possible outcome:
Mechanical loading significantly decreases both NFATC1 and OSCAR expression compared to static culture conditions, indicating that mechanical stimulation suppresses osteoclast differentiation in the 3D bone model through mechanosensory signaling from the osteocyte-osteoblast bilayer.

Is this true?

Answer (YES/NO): NO